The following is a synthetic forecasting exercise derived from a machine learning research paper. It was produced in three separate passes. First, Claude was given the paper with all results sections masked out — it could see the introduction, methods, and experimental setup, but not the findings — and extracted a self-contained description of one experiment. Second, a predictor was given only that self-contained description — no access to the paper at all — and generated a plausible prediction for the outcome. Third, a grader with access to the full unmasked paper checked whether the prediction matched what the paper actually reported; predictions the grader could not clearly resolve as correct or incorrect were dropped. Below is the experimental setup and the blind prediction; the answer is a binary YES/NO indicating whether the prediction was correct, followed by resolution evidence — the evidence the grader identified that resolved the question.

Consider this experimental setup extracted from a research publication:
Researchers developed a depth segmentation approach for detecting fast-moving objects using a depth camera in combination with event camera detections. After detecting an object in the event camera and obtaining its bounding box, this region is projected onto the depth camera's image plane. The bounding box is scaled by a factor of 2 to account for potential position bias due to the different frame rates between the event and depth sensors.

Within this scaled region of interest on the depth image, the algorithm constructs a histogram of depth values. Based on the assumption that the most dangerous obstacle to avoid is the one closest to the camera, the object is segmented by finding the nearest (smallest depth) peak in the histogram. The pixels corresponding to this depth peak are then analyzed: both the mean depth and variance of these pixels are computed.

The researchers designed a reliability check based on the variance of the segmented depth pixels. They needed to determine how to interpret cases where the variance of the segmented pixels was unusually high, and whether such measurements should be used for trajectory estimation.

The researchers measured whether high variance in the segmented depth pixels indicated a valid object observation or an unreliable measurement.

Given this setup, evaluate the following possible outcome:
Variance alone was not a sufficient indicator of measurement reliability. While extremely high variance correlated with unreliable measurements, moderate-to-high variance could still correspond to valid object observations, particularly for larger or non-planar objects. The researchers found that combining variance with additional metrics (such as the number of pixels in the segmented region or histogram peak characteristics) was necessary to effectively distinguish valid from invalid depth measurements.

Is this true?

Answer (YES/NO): NO